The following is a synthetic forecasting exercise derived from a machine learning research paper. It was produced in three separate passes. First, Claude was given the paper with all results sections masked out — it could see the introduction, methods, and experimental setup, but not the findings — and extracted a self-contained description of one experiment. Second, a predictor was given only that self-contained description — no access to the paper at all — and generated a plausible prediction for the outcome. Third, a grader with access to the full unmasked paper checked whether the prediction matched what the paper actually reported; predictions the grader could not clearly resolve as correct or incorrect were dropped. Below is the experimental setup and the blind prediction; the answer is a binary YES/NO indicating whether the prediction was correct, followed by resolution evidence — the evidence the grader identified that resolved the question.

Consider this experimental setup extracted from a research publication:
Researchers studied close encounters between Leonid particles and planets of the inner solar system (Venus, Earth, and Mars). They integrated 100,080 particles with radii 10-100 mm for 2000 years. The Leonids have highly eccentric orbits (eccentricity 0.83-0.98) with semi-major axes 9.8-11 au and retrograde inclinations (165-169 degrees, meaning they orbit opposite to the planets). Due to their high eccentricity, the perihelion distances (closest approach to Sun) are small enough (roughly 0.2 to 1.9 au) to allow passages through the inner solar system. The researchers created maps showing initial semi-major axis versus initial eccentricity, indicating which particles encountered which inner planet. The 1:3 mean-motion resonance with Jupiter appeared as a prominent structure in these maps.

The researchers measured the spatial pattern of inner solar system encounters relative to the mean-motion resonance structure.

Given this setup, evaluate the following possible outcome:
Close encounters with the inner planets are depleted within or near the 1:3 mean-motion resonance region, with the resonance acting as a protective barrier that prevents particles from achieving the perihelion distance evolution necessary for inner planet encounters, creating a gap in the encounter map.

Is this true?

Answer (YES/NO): NO